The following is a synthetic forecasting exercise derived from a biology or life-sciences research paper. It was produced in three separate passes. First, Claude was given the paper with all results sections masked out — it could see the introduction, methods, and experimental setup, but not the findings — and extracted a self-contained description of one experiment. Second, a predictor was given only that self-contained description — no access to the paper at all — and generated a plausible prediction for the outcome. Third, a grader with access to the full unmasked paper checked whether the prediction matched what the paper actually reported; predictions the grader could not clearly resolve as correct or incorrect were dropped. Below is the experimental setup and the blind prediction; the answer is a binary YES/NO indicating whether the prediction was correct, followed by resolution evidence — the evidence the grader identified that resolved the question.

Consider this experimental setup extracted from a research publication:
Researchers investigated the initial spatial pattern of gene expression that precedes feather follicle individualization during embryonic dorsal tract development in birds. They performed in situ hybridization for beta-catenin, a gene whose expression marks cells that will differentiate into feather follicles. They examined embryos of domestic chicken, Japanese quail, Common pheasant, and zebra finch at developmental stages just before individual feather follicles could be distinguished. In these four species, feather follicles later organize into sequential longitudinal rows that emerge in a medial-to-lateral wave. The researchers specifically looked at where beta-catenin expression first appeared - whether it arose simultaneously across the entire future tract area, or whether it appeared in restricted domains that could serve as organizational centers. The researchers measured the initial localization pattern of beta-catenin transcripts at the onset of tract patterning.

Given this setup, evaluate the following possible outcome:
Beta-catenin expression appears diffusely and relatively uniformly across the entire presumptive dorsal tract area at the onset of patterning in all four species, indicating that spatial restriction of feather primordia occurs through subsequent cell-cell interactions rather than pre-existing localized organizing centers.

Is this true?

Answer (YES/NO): NO